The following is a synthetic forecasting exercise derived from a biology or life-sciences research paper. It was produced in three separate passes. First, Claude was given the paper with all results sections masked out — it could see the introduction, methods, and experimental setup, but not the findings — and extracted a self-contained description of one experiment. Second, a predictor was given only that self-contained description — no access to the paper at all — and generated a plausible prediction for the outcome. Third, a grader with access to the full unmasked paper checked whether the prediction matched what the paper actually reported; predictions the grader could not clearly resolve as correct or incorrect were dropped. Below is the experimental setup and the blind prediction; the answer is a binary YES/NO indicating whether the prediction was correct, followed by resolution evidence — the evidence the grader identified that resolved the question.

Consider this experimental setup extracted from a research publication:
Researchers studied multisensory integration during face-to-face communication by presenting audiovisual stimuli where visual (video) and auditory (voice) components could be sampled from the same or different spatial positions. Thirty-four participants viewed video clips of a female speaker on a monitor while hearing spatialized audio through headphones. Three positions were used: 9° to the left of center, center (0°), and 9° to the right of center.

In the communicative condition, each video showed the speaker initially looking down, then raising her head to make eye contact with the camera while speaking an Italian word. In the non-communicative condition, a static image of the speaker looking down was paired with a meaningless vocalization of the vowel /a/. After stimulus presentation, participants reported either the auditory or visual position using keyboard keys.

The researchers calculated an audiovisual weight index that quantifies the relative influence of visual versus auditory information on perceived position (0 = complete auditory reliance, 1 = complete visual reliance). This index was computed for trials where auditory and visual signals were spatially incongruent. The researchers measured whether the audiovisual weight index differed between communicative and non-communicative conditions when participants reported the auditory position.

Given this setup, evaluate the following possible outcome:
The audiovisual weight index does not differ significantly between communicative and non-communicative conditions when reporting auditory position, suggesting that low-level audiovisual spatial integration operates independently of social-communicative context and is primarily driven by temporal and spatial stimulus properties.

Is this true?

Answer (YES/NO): NO